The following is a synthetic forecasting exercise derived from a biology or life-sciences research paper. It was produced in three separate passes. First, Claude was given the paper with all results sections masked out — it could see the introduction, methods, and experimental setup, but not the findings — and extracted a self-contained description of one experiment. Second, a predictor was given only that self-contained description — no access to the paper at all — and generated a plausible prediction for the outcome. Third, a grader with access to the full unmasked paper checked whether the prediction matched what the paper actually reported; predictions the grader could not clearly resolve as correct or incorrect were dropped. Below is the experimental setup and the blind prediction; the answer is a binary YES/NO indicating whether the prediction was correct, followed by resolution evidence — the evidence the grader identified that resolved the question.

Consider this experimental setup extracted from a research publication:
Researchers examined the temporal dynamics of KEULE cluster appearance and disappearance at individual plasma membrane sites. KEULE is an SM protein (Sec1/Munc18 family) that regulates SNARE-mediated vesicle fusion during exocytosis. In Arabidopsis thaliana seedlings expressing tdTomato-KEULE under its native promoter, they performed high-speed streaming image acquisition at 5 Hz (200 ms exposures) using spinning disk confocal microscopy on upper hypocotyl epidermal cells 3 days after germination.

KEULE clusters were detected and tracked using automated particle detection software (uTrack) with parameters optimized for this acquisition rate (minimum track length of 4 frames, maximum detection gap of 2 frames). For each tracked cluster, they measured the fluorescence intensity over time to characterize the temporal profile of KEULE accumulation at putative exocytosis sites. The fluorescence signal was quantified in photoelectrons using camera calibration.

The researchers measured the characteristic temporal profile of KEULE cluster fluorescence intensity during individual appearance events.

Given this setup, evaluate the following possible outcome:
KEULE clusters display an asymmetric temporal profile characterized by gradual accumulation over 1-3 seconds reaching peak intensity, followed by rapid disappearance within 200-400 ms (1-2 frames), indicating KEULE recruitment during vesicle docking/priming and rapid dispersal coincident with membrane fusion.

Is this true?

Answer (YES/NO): NO